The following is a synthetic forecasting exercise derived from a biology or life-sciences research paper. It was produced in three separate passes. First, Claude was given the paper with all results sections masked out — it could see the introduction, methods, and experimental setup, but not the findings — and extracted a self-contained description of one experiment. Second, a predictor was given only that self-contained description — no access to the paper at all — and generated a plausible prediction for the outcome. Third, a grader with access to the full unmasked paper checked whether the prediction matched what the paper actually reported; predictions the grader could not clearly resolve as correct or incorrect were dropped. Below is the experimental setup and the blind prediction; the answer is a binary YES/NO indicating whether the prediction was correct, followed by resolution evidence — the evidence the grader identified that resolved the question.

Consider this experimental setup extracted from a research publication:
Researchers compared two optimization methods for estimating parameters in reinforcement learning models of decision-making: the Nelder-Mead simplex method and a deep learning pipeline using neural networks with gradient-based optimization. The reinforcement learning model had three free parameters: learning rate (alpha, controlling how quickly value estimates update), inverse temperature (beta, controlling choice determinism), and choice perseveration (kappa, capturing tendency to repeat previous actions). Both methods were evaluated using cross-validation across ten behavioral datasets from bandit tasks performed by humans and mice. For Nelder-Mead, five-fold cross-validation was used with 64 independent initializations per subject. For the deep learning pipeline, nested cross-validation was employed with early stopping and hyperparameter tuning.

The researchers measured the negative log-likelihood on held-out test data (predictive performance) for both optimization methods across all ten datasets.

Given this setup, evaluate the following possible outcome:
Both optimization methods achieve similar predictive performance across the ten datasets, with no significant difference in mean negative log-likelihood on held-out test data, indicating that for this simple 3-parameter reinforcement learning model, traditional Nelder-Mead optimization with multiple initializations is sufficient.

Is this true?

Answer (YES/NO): NO